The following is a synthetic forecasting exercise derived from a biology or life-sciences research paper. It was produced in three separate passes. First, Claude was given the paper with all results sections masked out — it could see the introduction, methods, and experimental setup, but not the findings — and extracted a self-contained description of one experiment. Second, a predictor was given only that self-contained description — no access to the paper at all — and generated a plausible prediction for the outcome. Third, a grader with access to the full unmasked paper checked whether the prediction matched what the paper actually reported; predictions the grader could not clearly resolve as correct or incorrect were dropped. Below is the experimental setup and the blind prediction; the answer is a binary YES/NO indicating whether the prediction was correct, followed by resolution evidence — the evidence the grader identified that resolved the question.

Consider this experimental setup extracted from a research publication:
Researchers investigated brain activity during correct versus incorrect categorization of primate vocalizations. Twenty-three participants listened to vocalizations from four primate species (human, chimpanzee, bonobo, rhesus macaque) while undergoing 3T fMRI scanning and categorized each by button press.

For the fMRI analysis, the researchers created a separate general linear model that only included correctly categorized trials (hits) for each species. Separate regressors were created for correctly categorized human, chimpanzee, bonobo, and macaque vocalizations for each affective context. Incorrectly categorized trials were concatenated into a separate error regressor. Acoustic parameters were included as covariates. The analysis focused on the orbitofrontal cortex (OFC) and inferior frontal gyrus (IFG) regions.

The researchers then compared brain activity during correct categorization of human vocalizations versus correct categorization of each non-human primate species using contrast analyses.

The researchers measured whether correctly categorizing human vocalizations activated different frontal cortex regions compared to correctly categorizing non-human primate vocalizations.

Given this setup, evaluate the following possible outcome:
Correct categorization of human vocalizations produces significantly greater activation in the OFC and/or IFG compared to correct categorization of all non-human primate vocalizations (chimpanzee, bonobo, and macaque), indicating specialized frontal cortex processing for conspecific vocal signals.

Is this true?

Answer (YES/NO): NO